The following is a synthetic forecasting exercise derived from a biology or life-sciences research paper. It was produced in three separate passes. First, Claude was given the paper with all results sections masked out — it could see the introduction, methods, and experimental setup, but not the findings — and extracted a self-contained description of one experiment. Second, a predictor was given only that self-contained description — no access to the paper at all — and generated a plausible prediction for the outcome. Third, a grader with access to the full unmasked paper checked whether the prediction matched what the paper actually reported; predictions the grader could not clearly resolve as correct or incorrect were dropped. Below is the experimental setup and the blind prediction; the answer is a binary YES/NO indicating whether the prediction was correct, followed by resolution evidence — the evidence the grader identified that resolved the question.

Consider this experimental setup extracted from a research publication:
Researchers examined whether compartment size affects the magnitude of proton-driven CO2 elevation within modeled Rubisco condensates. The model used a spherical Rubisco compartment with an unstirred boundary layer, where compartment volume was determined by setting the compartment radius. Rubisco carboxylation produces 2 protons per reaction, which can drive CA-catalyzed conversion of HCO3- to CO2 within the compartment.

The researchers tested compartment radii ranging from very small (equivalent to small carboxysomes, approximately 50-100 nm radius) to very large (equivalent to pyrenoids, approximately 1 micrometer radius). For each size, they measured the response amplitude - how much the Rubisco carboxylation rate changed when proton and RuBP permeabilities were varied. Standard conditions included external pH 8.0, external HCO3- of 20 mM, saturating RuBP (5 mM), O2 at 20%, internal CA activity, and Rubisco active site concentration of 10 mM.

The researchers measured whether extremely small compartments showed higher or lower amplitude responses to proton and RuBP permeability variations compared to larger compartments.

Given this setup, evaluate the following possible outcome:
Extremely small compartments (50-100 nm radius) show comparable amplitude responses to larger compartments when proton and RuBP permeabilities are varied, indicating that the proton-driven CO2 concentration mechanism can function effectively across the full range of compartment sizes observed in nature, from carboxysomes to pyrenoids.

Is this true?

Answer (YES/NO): NO